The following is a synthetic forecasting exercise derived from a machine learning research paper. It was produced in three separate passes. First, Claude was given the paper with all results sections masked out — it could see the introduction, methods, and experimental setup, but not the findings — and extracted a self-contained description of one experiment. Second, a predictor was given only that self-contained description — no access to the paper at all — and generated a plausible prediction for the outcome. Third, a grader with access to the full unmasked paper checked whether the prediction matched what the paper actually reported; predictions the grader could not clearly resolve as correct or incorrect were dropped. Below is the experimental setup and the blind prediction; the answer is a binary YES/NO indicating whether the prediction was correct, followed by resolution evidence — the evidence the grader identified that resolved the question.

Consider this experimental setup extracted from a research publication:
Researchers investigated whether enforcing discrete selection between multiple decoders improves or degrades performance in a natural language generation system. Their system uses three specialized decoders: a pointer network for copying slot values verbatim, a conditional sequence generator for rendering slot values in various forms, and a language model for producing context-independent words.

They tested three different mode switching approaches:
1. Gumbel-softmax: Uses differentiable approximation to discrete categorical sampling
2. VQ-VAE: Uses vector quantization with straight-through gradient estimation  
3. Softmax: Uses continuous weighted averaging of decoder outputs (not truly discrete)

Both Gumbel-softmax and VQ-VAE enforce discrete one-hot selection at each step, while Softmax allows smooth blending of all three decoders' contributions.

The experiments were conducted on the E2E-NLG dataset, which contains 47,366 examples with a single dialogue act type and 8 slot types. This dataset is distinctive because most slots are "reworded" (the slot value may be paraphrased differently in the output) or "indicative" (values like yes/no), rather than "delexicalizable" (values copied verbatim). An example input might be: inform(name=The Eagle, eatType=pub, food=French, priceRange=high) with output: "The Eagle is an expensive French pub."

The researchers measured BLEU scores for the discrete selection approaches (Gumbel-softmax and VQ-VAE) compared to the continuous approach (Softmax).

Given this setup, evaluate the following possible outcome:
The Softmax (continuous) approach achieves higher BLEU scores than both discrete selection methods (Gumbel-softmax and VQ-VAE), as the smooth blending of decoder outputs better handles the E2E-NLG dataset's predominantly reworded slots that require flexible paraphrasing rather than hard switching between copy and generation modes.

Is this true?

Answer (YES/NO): YES